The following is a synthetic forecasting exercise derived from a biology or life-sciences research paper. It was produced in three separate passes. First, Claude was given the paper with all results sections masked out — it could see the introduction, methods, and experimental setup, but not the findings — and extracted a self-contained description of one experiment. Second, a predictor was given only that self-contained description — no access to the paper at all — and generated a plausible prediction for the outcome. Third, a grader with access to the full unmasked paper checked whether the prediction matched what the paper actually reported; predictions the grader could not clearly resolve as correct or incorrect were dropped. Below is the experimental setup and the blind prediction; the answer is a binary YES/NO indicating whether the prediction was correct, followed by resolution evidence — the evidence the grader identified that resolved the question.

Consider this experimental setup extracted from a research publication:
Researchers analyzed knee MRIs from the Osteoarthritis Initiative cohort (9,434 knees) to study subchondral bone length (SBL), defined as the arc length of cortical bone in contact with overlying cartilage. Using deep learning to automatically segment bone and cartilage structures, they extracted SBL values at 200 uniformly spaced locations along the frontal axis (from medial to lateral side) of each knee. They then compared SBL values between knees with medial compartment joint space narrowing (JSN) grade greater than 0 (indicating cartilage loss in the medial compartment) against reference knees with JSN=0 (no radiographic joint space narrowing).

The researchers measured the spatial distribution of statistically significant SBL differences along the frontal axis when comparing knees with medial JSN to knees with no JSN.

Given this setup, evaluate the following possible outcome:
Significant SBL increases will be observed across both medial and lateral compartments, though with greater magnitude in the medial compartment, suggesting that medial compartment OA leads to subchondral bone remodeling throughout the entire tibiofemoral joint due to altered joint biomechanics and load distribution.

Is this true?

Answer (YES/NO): NO